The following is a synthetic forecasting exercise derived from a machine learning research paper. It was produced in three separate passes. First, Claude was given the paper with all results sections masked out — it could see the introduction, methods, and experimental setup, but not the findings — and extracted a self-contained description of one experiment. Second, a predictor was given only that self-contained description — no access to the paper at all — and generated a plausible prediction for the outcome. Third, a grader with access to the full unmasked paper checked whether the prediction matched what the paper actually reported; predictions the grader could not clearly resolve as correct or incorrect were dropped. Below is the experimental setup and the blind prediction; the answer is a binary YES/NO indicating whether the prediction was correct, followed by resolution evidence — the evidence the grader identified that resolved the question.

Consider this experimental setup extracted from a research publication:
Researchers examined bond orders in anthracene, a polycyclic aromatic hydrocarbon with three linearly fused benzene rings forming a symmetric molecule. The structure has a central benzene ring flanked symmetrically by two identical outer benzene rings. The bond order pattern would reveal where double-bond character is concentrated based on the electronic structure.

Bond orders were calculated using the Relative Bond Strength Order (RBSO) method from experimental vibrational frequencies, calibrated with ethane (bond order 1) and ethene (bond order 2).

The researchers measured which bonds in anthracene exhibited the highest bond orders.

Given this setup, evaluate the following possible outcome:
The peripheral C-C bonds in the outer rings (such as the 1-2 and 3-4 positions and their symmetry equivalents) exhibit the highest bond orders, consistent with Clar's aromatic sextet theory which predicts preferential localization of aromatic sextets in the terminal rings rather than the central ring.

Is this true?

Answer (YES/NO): NO